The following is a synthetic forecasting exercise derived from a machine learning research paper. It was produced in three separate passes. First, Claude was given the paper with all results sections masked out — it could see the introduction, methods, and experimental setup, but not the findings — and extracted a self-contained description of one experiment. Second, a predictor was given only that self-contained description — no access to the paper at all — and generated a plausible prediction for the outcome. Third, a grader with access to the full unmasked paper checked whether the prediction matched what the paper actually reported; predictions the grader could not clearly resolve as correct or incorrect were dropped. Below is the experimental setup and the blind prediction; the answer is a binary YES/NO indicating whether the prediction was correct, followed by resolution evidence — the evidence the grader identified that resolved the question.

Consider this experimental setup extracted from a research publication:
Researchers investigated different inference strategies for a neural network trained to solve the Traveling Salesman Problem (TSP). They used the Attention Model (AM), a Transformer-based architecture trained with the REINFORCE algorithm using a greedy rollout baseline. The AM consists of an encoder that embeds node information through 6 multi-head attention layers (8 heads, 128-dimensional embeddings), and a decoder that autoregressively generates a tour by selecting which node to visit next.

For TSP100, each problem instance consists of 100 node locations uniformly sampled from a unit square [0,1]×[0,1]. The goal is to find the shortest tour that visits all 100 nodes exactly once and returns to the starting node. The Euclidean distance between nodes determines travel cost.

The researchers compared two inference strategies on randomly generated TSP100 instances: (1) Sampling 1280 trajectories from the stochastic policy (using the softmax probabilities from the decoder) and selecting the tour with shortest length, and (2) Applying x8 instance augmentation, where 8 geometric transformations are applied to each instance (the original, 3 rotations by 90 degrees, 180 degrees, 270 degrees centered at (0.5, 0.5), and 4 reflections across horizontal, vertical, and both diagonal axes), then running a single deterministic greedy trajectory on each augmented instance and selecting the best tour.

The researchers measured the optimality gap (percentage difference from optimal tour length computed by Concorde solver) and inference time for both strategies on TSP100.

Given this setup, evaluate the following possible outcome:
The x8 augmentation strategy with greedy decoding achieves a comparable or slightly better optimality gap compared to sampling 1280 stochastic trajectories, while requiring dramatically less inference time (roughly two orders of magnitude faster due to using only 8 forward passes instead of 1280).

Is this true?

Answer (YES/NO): YES